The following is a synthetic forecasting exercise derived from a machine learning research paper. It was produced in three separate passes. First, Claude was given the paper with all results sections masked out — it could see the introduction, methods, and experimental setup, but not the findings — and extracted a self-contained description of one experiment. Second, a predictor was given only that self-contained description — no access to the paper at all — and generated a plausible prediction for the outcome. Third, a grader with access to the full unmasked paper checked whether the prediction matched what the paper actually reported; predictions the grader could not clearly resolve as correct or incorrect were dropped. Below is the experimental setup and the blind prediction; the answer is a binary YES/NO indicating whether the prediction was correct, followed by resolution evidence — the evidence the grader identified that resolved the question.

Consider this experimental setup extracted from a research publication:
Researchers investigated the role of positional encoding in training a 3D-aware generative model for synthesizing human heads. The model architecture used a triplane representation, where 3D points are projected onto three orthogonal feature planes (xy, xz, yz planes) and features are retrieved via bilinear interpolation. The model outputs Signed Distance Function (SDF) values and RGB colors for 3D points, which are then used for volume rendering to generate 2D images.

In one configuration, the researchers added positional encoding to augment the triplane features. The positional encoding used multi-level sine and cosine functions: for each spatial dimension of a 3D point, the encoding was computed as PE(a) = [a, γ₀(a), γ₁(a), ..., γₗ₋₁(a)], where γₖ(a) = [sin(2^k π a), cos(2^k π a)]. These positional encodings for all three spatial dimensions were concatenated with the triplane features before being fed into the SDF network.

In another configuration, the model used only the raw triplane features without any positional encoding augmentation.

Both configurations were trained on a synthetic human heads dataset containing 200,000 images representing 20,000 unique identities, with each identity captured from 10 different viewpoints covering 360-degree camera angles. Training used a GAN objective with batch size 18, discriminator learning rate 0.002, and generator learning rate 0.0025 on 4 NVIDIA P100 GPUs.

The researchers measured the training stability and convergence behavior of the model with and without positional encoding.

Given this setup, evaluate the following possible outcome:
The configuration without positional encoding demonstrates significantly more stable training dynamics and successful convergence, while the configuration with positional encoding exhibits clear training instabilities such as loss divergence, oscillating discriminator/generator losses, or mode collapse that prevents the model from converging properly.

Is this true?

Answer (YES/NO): NO